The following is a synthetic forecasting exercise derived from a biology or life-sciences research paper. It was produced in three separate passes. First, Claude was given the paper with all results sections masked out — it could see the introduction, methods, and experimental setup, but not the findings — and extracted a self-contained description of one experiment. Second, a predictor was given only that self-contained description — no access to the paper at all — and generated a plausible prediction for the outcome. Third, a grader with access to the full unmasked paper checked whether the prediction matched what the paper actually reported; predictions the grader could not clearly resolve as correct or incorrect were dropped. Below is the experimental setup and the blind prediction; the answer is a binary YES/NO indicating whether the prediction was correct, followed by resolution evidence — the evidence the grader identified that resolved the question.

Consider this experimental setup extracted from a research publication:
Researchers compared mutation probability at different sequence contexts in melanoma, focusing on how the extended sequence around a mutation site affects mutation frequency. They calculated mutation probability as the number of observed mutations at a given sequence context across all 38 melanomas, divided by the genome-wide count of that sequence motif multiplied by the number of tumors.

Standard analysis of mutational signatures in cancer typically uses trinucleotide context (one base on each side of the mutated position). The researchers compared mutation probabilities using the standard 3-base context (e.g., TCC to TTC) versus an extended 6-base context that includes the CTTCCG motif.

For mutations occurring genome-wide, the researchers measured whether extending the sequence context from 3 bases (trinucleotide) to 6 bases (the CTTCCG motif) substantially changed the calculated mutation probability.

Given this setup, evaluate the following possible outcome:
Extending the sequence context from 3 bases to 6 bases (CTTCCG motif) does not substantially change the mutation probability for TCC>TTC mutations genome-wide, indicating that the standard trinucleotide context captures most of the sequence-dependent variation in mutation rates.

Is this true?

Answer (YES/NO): YES